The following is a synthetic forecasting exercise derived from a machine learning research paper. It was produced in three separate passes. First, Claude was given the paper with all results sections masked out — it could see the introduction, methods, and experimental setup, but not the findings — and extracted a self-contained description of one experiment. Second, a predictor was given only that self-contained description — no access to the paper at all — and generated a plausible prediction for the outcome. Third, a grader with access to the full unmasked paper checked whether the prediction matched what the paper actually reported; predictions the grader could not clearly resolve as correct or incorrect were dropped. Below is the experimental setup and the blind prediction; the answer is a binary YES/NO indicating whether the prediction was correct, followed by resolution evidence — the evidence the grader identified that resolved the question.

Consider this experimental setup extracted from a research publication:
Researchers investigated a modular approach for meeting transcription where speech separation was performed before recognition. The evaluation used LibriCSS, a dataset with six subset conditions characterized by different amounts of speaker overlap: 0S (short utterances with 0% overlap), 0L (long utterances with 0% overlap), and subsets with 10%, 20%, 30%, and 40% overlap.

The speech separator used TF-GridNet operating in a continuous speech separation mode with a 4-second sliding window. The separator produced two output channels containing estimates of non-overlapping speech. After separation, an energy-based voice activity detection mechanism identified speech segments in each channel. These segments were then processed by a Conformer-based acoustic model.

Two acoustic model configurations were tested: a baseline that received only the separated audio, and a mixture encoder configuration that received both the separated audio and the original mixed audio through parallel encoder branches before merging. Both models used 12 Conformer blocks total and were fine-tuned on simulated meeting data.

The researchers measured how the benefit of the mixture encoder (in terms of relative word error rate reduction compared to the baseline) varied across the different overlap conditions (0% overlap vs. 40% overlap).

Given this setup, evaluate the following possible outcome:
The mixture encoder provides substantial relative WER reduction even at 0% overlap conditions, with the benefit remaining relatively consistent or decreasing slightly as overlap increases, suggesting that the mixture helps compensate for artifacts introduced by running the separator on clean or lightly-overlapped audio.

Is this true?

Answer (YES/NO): NO